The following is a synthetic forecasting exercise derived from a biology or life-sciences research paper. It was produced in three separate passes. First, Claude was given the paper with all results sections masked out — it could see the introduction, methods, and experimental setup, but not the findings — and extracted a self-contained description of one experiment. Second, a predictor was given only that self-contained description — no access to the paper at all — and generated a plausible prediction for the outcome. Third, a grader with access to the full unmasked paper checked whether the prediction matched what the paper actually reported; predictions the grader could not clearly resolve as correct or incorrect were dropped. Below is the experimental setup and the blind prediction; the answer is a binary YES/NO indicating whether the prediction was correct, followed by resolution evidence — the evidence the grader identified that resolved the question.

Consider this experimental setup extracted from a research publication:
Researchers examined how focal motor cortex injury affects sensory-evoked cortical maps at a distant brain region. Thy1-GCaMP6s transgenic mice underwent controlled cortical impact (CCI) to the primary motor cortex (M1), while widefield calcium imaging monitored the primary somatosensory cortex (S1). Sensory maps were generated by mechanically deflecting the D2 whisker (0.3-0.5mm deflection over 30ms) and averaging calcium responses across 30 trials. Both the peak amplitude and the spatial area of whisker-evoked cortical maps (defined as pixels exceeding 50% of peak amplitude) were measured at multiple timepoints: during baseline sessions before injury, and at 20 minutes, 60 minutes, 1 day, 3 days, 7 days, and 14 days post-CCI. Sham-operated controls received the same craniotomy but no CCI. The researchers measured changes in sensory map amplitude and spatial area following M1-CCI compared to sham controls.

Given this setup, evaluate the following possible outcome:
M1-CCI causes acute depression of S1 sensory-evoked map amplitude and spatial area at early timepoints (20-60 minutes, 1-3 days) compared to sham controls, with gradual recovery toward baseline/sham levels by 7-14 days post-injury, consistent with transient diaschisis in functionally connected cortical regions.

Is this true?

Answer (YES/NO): NO